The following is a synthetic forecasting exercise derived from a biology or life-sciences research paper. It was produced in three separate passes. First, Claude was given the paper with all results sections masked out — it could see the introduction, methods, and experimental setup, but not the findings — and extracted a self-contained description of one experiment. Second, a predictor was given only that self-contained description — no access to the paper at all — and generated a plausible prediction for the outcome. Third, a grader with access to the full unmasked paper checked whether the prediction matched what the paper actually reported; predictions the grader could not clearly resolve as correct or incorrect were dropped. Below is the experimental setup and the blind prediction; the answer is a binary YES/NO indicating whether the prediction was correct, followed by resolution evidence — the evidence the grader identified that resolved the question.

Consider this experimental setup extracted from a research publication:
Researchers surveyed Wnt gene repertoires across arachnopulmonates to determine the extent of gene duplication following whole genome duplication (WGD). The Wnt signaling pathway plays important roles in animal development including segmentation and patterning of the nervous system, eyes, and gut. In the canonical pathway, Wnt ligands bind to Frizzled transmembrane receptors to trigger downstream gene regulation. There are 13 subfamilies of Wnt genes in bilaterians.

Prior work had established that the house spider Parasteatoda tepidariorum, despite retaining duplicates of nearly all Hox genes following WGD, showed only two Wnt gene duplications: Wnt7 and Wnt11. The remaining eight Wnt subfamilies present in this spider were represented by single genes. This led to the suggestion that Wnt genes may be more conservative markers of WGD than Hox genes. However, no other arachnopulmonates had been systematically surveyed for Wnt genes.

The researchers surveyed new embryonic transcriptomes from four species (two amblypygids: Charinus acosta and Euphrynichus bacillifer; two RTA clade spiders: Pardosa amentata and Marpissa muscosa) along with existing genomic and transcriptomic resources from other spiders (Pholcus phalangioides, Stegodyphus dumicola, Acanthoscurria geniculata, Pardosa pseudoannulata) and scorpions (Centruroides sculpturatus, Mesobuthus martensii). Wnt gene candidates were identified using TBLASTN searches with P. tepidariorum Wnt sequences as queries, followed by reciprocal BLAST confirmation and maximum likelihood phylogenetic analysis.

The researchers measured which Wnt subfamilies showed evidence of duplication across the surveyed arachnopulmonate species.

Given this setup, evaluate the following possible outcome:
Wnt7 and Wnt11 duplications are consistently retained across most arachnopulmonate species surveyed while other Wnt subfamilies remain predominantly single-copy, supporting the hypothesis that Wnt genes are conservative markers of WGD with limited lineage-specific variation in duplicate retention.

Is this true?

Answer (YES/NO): NO